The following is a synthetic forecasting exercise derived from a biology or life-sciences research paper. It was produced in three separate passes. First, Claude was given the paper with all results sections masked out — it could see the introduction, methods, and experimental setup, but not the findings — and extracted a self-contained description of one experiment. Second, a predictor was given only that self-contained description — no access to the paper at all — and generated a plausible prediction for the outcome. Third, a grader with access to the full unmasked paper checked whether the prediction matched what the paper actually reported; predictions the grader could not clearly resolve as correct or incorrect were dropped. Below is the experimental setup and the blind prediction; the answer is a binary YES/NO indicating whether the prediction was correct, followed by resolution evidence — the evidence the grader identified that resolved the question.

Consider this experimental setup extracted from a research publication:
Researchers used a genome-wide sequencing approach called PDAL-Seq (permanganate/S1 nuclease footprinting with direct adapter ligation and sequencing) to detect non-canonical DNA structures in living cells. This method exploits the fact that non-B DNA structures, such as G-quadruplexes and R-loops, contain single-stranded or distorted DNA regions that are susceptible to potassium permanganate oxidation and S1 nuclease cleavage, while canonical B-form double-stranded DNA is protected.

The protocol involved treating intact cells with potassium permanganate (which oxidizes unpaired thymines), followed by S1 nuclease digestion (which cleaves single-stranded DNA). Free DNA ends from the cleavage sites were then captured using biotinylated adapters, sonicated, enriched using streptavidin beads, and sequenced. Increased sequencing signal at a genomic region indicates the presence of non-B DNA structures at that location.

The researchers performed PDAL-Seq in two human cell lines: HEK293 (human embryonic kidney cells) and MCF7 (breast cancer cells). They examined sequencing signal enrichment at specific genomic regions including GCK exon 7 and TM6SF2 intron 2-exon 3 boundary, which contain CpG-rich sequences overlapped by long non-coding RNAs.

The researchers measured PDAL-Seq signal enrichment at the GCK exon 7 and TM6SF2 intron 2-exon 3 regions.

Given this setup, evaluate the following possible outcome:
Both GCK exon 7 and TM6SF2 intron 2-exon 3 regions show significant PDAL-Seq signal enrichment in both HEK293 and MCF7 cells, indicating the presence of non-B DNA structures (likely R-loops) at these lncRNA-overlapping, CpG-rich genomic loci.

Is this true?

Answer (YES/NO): NO